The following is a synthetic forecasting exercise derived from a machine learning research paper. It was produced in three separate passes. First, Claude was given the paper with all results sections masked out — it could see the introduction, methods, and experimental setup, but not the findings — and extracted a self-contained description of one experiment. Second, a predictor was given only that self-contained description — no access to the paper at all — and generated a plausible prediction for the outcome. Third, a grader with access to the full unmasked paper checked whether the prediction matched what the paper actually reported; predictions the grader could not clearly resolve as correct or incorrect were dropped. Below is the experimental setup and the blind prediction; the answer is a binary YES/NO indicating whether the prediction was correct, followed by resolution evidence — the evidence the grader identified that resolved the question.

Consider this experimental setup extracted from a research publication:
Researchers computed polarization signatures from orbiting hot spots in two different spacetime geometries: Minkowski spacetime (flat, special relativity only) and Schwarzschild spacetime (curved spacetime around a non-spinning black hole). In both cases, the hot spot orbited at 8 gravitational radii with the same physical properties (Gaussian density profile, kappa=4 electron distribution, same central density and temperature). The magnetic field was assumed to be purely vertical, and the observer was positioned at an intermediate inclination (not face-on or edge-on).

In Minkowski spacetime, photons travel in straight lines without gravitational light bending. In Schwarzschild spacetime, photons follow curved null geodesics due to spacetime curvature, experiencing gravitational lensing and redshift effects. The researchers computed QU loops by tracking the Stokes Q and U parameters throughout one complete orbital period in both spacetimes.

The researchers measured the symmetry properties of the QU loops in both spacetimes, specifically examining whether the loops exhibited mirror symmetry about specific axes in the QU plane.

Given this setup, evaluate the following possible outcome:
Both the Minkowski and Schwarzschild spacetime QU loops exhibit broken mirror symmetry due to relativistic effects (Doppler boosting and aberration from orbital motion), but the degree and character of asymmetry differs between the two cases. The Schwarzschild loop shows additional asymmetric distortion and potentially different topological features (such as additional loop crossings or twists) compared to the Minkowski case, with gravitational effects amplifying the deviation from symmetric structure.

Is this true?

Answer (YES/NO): NO